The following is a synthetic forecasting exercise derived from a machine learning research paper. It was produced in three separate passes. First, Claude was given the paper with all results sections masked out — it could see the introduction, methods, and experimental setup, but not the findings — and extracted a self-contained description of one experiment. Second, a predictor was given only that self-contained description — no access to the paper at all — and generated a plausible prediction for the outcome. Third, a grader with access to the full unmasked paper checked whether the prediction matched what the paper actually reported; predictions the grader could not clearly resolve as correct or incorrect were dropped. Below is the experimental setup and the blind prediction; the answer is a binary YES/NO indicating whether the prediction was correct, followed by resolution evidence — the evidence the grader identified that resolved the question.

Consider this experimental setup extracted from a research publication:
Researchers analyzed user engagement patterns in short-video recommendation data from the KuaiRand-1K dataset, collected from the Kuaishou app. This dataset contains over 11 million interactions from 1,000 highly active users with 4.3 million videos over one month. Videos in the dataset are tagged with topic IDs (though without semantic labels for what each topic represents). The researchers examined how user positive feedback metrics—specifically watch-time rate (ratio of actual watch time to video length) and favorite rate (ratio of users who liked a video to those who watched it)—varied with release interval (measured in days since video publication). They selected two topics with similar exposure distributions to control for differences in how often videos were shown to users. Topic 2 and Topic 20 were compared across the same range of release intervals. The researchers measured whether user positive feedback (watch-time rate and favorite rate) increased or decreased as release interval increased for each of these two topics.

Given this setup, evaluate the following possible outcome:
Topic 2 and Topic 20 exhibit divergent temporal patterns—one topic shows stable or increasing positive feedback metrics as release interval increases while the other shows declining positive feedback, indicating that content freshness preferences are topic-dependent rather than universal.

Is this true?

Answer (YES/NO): YES